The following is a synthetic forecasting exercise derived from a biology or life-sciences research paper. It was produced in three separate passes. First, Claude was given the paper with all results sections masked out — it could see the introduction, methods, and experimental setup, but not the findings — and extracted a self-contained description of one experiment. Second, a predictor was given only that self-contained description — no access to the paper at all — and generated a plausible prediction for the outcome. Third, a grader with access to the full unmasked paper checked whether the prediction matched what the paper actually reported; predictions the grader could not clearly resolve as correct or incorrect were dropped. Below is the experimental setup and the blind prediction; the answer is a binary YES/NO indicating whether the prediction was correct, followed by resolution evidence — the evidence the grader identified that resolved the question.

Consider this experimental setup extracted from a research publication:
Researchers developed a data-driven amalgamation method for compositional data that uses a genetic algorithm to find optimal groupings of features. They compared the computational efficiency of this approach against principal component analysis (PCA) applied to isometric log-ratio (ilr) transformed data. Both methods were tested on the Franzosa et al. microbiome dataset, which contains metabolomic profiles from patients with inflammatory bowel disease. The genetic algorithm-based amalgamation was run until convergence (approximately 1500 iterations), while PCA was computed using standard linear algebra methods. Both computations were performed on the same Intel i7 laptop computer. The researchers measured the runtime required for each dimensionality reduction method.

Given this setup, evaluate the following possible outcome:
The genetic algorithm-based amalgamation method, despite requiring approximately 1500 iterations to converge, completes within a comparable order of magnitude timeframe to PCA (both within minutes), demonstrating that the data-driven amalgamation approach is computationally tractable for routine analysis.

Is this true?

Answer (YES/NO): NO